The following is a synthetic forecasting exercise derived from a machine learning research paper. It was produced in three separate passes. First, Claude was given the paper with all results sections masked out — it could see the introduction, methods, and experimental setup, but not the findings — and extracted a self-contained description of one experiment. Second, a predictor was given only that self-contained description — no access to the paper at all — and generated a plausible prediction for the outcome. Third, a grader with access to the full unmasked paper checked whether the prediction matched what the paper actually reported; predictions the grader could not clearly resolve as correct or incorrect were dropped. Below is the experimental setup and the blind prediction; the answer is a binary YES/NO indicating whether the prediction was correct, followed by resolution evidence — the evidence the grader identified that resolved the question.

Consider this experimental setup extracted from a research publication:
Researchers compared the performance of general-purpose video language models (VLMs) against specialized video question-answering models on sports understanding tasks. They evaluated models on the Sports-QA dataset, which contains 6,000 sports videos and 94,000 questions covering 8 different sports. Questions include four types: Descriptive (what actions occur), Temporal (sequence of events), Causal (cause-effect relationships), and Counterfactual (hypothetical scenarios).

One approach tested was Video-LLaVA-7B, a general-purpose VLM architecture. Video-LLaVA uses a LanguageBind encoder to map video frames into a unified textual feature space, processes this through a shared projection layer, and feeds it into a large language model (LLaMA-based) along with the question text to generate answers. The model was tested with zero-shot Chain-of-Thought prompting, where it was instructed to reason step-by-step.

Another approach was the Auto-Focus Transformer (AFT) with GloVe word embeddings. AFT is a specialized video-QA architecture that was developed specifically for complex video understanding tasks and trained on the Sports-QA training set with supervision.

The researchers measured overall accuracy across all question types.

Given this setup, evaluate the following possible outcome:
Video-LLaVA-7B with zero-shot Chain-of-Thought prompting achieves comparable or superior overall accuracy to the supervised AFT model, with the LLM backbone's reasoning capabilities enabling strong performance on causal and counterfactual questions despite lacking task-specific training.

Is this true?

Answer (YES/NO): NO